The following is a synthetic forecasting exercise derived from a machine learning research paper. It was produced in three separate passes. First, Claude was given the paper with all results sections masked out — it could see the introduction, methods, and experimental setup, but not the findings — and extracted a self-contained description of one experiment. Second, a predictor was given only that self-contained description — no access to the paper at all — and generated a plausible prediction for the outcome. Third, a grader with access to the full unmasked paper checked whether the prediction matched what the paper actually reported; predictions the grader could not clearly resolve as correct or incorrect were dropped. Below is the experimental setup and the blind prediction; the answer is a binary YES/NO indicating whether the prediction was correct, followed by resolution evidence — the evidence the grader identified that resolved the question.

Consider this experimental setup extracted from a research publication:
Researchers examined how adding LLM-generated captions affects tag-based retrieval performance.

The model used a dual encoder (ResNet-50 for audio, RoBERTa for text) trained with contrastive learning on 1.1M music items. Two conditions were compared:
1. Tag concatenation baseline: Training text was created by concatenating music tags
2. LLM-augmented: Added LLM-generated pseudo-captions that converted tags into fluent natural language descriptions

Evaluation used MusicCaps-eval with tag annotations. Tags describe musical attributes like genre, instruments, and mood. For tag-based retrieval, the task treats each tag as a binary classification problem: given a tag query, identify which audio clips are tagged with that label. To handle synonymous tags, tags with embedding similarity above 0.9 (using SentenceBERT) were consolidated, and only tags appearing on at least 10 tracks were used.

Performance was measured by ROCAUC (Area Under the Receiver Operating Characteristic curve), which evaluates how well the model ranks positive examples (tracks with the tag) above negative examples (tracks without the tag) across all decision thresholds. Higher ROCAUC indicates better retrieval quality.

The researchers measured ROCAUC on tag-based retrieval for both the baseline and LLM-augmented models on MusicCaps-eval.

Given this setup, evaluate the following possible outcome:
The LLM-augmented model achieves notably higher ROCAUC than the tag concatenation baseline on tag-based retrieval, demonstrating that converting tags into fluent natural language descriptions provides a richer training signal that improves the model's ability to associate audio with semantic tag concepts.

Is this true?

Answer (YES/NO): NO